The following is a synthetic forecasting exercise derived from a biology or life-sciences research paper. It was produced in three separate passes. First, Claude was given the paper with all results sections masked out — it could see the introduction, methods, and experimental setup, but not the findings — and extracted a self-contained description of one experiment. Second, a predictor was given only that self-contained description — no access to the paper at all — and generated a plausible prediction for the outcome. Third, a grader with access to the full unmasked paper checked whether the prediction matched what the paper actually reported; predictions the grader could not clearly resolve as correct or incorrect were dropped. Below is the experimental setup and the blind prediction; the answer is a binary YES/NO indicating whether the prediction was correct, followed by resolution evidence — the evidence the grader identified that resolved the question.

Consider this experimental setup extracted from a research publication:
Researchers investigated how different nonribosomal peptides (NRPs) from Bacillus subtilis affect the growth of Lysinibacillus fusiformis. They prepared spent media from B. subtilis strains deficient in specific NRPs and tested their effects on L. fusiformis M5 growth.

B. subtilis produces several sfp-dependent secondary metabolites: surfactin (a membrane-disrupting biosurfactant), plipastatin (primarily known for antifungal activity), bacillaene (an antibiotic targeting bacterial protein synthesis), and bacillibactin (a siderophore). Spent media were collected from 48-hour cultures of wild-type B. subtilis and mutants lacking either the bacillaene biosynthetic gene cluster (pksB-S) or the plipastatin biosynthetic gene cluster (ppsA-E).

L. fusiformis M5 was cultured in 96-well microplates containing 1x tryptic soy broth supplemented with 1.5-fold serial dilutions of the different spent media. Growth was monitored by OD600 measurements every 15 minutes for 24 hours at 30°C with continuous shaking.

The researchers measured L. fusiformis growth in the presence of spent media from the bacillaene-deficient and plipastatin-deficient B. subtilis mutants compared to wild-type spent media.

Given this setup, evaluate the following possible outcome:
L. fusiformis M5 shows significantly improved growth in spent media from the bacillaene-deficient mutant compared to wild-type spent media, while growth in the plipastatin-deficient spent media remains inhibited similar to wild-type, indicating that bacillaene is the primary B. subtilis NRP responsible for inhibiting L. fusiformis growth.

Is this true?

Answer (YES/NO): NO